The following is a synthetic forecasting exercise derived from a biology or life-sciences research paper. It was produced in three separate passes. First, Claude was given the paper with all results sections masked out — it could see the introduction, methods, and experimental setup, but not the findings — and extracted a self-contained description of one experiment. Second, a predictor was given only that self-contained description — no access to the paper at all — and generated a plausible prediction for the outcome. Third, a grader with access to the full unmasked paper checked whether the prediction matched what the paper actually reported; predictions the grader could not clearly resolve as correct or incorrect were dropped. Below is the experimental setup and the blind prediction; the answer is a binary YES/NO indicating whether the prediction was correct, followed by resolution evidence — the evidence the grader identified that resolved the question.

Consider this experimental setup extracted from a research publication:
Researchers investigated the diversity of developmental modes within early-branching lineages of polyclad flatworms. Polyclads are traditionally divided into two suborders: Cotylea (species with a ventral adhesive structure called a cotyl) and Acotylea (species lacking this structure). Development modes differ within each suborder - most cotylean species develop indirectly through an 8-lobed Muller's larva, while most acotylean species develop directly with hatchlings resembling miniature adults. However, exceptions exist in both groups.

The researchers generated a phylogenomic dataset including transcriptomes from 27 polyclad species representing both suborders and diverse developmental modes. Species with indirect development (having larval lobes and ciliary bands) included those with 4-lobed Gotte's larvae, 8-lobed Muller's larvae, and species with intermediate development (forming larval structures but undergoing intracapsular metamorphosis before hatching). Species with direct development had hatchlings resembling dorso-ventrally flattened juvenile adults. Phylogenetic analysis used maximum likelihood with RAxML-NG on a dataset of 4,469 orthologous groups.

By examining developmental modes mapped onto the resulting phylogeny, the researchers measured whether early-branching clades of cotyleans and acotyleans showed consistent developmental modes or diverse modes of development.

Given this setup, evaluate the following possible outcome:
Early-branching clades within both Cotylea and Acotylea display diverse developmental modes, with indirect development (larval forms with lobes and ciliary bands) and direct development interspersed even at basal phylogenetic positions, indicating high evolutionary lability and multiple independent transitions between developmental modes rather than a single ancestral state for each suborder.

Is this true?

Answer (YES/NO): YES